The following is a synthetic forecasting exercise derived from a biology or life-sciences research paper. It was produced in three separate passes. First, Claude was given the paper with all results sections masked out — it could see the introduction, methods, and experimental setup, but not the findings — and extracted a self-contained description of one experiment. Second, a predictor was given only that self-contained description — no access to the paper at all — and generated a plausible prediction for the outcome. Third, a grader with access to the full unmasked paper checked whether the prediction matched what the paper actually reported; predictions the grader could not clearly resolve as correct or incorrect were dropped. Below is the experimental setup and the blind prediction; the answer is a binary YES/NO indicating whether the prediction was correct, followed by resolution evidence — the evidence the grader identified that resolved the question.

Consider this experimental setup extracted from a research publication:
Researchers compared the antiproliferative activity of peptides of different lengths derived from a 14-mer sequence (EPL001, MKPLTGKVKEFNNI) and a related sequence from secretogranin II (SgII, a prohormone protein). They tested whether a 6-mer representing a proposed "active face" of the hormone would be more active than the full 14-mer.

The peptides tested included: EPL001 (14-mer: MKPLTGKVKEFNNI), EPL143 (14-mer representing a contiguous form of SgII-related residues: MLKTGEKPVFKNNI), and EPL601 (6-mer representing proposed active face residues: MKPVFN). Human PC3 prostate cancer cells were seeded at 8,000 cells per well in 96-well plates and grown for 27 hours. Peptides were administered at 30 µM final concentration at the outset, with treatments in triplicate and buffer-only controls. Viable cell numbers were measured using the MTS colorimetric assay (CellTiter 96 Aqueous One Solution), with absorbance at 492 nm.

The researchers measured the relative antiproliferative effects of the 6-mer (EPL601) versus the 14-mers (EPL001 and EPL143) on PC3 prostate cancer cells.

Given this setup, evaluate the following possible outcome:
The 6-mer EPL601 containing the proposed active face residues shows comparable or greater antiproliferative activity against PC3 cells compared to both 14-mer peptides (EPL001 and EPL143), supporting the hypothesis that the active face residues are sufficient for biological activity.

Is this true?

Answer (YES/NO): YES